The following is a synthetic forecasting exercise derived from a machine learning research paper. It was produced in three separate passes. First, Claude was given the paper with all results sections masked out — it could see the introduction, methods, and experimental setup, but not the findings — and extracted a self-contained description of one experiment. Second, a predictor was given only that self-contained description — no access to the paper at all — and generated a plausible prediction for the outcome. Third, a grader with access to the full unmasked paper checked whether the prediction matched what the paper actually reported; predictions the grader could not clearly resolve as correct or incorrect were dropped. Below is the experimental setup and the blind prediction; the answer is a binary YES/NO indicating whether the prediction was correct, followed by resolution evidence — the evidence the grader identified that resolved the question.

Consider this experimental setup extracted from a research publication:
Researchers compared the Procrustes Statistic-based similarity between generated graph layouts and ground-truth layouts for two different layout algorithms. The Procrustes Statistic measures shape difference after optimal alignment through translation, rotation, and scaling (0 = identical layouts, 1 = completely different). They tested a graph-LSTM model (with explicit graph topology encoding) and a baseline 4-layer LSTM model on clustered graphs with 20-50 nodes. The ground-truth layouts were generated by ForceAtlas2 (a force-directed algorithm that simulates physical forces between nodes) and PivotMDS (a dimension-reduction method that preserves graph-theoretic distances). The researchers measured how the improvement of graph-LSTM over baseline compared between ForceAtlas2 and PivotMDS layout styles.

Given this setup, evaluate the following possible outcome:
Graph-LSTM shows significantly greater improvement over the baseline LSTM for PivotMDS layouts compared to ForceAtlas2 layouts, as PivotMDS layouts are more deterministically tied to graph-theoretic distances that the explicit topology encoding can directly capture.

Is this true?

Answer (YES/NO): YES